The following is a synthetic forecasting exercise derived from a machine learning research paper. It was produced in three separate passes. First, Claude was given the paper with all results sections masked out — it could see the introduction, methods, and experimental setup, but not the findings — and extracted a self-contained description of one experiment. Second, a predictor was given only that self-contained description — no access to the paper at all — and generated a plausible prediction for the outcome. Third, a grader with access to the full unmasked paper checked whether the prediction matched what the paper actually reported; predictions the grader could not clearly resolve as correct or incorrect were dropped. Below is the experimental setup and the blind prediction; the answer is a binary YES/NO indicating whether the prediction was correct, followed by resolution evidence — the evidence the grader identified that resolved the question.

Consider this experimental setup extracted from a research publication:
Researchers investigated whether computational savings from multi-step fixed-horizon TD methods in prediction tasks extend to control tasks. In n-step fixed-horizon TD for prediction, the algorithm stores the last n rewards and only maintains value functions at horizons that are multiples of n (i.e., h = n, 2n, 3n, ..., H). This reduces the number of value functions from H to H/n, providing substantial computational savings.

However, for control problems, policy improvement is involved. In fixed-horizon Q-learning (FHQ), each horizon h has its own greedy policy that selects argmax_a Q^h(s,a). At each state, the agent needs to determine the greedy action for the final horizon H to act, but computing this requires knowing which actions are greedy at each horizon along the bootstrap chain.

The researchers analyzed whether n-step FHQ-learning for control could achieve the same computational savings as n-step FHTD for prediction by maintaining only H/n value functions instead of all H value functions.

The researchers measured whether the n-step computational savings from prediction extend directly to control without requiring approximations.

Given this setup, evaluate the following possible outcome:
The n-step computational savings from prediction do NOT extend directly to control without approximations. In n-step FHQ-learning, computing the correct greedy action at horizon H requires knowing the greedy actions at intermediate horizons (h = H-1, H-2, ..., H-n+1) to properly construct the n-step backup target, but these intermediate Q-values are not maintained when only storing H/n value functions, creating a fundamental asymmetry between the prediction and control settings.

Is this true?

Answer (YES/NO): YES